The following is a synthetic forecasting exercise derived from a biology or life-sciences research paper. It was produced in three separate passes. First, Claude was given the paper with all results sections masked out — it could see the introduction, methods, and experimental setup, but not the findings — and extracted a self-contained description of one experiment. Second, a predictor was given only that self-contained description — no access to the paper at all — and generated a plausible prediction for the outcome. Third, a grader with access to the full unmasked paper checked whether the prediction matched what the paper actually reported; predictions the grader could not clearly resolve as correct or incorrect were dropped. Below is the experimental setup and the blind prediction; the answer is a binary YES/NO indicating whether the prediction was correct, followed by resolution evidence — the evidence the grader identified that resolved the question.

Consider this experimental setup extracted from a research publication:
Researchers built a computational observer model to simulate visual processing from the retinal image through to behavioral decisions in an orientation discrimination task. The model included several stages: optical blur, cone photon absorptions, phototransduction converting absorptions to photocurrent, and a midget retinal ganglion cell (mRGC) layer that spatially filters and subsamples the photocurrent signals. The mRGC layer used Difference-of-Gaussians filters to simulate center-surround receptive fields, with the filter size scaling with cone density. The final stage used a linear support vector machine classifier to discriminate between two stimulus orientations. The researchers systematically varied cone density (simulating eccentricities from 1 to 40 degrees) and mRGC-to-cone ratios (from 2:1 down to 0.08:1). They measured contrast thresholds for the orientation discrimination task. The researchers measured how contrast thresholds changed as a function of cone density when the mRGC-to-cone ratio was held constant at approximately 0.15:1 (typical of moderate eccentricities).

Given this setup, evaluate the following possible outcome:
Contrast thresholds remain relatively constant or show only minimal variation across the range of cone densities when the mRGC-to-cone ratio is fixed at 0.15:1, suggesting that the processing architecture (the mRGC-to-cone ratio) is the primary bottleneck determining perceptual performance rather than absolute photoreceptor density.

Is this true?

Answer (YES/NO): NO